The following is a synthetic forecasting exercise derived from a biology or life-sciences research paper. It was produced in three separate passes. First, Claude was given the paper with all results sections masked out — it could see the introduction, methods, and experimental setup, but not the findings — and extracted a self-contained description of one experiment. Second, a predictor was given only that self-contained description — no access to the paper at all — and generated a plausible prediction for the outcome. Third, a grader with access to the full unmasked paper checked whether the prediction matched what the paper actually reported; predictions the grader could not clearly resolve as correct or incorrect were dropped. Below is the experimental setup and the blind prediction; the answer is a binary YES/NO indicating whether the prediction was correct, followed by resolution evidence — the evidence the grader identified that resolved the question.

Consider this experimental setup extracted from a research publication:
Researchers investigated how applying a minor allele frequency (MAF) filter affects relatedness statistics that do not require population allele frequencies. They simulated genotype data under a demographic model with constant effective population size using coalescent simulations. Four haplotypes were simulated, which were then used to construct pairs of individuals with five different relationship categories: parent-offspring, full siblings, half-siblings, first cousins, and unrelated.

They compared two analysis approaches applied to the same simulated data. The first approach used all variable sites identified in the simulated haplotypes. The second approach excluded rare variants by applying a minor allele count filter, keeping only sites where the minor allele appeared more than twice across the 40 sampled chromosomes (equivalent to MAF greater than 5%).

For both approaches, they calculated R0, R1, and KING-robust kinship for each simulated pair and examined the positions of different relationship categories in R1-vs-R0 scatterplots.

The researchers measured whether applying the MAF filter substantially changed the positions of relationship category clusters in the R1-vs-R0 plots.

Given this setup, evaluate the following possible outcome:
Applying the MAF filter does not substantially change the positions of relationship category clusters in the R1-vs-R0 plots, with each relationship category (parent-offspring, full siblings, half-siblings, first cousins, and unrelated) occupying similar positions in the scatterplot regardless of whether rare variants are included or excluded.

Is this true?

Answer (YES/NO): YES